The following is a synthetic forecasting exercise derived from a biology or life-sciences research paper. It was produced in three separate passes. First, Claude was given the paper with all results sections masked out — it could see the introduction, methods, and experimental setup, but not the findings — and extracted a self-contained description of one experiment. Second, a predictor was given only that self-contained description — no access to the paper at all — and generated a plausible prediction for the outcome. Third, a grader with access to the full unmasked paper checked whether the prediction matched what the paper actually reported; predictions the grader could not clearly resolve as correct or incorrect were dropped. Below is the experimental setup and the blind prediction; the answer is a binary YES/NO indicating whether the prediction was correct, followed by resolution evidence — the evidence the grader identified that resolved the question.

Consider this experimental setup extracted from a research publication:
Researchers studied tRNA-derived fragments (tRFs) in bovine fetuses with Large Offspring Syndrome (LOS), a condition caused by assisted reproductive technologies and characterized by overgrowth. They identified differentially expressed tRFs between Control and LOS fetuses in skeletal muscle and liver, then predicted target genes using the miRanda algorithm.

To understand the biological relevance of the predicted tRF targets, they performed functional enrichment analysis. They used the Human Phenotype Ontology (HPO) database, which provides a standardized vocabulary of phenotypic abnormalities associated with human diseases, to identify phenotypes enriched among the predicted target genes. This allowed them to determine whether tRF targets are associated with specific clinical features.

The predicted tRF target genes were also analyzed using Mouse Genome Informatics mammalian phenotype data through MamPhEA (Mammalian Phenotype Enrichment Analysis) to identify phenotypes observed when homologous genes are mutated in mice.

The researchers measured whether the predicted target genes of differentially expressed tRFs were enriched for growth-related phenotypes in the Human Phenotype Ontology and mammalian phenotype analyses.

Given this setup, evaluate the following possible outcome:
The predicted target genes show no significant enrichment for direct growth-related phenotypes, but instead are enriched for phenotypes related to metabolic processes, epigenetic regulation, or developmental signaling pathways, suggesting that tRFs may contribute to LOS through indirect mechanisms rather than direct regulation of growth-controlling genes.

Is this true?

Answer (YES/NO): NO